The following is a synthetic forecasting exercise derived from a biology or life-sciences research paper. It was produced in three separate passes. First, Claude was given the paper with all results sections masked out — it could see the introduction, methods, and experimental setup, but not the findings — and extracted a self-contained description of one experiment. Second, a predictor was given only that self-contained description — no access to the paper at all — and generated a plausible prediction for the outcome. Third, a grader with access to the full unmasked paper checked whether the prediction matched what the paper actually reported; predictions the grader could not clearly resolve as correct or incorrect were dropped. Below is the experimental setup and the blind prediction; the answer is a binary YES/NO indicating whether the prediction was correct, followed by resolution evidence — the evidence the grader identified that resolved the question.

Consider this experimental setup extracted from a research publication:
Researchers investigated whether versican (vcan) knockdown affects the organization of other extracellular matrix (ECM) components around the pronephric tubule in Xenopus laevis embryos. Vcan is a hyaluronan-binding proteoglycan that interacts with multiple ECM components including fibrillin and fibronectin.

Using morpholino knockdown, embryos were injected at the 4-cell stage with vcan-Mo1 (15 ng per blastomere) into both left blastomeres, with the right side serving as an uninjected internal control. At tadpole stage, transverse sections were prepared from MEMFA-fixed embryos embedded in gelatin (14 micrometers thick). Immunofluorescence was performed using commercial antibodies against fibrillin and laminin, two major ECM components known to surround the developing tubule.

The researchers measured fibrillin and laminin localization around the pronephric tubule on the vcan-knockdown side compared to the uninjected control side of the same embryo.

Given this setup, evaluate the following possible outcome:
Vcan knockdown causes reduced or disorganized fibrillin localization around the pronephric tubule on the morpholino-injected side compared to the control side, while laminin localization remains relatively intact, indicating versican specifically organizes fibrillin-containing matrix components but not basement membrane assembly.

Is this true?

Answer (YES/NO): NO